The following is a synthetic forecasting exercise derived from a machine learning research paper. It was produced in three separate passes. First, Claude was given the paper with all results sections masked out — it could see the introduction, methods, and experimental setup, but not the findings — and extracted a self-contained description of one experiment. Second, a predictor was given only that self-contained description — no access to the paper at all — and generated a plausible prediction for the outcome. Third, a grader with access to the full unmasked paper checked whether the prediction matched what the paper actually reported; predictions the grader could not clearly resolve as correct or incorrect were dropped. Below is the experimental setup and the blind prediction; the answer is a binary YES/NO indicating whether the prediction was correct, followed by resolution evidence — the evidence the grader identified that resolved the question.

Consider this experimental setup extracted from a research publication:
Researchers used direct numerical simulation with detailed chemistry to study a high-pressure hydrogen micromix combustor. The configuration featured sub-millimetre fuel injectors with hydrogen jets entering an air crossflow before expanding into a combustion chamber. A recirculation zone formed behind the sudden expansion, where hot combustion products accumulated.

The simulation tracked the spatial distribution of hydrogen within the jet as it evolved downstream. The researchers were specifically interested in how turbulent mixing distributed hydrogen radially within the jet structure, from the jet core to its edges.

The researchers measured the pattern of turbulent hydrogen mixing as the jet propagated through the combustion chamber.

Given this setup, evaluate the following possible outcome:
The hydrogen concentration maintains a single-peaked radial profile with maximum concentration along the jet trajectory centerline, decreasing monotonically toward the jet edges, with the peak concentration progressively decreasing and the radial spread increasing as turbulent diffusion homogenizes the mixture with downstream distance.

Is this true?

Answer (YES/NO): NO